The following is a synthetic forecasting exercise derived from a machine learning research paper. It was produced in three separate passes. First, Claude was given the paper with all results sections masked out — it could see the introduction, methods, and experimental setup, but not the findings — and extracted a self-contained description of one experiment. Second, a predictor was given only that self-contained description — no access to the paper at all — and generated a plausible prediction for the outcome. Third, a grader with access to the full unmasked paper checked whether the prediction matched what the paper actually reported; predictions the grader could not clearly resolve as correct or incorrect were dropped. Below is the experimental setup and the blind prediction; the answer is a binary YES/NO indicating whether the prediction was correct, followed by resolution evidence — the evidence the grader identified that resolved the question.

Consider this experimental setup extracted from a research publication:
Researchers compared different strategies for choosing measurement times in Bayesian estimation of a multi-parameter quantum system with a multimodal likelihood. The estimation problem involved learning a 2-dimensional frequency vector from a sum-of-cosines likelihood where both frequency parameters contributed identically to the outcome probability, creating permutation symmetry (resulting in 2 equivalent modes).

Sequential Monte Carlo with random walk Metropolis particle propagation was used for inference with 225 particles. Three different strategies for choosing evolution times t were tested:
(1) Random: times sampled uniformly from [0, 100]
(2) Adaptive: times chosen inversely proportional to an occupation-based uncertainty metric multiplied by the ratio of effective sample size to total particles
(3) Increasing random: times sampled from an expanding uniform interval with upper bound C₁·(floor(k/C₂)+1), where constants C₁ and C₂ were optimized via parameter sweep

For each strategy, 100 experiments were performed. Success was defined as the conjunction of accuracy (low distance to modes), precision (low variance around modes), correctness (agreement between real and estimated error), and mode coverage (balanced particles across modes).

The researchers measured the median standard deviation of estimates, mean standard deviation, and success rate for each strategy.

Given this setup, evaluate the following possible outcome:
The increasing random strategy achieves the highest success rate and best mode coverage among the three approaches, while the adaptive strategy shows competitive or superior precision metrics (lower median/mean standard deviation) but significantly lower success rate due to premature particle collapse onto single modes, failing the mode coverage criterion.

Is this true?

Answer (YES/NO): NO